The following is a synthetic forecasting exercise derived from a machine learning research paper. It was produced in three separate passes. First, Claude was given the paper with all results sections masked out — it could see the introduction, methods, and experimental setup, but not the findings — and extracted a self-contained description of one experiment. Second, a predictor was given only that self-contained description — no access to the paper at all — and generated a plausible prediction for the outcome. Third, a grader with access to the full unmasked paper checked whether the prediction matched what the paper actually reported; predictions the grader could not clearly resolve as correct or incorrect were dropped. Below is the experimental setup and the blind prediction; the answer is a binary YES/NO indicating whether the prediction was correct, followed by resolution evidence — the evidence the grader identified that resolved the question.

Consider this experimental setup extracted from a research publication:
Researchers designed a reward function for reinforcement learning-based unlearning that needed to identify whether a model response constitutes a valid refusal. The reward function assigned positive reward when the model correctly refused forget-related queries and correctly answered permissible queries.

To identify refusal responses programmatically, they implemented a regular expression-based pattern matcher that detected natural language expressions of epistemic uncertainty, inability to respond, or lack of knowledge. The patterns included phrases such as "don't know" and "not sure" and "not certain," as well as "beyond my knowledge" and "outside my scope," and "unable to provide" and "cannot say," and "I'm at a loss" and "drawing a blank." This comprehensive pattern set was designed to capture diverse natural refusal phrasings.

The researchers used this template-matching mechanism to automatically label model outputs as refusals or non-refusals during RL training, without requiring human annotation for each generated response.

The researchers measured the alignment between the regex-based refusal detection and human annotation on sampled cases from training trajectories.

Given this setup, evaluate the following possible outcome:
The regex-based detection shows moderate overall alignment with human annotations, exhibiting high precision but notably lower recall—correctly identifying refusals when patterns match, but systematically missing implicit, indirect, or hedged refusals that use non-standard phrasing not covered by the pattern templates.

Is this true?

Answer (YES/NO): NO